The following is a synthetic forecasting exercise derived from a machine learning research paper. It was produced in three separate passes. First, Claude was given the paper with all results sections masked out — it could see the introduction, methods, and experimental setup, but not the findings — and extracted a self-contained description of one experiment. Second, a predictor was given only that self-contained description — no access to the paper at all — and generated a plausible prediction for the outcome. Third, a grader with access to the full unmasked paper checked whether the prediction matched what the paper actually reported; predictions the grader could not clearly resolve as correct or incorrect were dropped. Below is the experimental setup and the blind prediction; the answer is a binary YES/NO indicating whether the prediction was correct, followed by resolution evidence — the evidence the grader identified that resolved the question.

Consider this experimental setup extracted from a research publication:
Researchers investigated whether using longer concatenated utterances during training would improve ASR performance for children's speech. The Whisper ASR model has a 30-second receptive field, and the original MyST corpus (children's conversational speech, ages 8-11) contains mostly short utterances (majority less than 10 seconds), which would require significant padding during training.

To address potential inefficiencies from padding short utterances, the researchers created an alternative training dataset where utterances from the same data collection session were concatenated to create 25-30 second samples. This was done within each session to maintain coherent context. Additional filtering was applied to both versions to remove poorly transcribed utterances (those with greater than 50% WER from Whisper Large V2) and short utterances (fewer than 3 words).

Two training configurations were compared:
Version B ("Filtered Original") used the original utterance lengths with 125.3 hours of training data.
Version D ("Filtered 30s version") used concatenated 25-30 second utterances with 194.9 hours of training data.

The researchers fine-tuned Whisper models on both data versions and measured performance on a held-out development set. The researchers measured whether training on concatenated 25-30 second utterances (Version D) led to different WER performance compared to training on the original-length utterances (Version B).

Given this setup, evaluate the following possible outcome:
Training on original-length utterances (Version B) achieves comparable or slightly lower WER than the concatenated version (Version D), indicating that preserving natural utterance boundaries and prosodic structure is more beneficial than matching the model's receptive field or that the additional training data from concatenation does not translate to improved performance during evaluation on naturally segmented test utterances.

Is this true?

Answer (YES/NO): NO